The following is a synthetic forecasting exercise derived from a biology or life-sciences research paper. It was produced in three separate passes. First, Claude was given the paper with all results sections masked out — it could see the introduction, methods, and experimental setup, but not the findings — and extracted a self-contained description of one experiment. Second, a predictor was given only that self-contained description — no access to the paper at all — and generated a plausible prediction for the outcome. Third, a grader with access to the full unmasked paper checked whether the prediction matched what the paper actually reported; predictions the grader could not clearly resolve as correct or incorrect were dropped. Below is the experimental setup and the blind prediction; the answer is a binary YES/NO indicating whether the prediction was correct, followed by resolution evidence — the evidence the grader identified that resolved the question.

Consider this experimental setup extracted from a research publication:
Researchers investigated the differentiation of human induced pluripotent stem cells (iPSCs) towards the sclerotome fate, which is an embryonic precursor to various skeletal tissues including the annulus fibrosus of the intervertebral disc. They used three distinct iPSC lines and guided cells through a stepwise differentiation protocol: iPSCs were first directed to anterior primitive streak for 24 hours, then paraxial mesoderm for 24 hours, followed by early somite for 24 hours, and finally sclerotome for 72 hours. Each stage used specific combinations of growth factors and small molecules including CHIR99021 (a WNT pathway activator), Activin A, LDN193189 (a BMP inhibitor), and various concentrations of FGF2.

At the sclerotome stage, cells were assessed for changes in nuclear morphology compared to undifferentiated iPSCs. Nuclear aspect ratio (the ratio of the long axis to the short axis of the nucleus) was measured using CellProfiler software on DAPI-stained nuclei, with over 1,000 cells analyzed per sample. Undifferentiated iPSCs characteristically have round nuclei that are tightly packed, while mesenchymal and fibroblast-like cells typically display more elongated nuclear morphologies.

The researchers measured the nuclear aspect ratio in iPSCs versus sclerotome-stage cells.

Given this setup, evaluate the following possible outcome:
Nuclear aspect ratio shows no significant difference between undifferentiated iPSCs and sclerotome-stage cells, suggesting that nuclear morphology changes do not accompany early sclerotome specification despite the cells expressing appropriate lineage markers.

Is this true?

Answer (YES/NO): NO